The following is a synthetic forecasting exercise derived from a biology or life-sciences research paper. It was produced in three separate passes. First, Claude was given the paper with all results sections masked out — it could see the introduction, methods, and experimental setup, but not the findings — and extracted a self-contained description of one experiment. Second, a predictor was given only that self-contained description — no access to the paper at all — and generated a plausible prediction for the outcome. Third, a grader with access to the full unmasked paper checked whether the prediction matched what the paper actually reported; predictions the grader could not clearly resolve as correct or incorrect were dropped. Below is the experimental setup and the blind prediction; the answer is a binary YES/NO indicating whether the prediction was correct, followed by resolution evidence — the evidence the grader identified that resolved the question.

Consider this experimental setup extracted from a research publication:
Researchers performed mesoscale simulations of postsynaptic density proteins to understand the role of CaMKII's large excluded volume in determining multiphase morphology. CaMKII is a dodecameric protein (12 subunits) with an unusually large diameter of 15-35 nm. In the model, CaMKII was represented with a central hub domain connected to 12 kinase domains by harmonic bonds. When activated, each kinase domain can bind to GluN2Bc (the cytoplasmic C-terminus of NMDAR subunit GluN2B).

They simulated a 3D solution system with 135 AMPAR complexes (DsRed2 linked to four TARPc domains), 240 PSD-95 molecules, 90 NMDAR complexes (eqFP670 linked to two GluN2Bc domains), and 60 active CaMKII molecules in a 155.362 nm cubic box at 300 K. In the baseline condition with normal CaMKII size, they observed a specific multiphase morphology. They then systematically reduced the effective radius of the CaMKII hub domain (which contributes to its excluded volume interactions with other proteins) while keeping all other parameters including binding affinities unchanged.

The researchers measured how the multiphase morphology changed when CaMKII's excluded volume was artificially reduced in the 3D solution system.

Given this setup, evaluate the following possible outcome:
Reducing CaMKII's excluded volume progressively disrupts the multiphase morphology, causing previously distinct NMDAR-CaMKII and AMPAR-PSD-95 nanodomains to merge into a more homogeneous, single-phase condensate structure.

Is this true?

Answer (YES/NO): NO